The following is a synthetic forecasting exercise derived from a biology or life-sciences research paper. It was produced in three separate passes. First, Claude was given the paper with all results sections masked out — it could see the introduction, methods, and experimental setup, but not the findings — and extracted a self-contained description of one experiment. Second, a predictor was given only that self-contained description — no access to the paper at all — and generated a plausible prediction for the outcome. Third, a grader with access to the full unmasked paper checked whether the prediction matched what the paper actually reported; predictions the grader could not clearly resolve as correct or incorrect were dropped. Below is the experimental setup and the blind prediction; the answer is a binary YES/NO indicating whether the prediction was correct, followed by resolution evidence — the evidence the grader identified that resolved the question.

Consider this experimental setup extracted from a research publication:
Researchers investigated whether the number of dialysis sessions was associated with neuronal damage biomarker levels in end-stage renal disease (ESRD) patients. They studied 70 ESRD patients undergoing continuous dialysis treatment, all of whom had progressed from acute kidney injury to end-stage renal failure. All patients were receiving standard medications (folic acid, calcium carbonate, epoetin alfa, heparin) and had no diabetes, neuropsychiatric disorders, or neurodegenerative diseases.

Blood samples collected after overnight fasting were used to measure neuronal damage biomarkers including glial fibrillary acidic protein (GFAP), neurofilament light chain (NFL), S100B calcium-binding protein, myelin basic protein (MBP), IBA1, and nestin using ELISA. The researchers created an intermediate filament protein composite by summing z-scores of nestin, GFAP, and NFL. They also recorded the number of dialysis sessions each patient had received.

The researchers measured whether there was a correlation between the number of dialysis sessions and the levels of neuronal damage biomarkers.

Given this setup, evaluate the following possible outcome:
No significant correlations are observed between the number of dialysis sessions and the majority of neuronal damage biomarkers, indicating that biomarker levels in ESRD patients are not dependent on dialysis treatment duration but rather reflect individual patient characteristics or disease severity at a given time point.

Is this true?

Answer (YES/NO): NO